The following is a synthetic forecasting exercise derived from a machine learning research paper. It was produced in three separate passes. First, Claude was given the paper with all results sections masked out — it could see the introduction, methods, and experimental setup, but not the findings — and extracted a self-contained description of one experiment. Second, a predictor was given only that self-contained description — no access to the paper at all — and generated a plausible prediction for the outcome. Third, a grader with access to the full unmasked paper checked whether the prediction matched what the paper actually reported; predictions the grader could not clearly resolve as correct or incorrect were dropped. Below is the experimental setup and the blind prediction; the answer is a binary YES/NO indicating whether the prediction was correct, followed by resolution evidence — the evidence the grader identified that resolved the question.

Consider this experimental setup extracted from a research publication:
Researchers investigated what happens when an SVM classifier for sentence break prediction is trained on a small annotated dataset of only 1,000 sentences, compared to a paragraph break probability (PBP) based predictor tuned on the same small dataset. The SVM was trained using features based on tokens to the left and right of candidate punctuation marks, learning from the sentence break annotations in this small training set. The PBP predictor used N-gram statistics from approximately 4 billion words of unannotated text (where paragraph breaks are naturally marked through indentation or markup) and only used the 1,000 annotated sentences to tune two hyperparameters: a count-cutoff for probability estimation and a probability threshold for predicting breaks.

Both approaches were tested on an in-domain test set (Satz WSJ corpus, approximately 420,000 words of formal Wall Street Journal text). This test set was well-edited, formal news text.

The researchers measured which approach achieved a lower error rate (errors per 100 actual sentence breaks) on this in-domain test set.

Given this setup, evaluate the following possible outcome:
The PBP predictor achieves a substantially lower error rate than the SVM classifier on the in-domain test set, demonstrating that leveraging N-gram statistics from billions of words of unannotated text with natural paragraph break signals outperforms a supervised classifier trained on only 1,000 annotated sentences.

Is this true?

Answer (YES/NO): YES